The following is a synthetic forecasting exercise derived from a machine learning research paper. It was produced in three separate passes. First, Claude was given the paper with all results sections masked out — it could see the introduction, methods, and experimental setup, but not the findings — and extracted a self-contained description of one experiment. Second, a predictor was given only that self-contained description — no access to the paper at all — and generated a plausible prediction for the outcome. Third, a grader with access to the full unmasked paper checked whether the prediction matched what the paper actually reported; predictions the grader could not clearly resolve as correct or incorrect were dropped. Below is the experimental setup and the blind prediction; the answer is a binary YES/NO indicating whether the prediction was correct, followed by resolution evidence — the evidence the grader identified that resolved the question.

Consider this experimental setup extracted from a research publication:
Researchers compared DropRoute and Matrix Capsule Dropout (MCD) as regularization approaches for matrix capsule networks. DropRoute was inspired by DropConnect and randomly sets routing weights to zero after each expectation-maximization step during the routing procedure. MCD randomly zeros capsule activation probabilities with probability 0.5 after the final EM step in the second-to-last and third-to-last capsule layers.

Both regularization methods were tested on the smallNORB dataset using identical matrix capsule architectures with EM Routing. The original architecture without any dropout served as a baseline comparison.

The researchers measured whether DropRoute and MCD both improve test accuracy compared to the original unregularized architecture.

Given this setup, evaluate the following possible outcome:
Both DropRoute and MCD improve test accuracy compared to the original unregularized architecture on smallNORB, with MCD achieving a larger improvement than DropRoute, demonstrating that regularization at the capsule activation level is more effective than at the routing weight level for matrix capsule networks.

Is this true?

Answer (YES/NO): NO